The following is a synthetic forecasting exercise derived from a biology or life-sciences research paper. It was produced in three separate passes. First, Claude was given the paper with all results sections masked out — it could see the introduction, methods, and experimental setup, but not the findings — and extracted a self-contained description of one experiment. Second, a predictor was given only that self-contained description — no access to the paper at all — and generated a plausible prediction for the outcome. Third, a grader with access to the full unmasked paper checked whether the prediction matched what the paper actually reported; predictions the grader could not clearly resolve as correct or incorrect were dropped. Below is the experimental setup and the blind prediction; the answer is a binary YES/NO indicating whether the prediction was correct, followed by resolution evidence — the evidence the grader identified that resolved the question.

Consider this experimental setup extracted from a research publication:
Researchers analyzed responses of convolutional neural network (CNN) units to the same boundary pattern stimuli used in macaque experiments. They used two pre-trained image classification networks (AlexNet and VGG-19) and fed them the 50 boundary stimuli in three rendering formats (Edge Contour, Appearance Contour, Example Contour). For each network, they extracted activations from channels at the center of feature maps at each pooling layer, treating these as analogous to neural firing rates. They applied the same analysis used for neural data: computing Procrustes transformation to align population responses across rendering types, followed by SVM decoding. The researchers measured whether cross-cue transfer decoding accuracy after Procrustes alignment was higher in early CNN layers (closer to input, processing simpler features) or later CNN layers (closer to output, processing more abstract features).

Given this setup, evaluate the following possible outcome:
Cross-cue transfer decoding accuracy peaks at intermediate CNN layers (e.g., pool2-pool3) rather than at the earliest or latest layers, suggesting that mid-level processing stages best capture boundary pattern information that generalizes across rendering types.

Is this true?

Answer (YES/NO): NO